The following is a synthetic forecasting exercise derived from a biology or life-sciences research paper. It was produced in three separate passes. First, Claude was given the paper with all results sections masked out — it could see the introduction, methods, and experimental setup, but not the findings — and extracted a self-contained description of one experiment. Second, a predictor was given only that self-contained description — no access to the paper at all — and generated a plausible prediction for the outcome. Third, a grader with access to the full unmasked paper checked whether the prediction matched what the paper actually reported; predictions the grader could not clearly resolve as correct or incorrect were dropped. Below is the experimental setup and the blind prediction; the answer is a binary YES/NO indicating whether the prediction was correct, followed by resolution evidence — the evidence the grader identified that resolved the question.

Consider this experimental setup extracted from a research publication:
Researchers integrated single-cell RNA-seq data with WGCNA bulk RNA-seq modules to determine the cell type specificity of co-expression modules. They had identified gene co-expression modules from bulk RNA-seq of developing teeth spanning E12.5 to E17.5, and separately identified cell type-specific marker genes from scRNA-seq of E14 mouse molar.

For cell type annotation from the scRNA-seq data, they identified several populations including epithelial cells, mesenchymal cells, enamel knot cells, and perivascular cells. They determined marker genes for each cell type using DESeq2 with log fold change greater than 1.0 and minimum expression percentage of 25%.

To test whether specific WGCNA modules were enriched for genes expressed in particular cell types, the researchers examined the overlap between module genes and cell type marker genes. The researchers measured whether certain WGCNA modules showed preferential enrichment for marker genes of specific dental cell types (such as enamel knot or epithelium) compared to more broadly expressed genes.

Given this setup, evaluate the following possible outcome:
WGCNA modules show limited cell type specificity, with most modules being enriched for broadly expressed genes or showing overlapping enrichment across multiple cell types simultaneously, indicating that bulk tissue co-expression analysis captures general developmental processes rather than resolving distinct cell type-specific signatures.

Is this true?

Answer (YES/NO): NO